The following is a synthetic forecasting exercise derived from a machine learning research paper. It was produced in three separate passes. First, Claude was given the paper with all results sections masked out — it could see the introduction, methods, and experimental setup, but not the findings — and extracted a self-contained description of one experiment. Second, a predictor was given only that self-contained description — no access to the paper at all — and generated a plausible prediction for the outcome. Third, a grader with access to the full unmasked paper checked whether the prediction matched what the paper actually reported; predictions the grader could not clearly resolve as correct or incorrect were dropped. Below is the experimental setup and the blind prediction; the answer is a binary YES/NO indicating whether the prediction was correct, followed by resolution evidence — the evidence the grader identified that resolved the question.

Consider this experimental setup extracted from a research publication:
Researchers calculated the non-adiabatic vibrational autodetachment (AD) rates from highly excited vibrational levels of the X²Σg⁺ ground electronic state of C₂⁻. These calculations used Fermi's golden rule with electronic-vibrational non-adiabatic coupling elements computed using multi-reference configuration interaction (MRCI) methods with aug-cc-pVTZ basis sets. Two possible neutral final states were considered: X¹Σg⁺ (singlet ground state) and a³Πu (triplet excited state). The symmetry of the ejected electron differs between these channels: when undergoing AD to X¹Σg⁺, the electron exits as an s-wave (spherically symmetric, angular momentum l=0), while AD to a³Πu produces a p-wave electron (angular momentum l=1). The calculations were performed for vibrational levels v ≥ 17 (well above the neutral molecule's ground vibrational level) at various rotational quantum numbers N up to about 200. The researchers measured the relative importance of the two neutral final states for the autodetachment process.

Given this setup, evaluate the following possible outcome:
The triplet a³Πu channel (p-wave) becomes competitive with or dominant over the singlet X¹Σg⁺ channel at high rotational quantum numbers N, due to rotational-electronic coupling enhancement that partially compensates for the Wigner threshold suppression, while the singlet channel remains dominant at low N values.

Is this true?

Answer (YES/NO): NO